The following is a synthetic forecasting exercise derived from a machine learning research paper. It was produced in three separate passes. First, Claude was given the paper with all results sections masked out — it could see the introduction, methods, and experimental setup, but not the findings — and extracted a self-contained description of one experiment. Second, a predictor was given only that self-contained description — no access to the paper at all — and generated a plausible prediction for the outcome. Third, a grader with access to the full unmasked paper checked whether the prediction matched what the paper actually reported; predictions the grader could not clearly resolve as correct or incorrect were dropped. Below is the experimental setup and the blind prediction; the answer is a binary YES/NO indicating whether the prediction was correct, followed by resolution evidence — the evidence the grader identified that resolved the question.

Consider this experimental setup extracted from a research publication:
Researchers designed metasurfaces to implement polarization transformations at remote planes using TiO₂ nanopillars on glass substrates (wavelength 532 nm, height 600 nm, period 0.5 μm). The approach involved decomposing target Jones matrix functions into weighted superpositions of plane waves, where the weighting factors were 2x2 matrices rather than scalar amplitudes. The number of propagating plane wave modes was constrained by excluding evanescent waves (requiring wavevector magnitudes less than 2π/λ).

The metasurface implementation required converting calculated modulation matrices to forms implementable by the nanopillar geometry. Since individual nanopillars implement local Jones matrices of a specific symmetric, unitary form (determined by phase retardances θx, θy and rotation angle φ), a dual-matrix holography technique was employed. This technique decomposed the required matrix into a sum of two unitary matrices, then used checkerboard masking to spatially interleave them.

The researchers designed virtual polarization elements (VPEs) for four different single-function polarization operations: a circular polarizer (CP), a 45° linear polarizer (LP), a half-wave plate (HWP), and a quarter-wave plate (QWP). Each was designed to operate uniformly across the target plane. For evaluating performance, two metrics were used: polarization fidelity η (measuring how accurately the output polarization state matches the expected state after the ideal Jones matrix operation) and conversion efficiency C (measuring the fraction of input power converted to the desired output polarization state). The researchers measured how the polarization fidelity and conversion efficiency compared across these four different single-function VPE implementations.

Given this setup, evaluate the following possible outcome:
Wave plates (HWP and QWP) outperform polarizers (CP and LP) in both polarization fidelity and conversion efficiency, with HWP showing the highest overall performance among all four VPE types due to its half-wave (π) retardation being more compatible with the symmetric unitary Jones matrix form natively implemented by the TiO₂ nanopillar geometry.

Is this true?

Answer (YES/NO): NO